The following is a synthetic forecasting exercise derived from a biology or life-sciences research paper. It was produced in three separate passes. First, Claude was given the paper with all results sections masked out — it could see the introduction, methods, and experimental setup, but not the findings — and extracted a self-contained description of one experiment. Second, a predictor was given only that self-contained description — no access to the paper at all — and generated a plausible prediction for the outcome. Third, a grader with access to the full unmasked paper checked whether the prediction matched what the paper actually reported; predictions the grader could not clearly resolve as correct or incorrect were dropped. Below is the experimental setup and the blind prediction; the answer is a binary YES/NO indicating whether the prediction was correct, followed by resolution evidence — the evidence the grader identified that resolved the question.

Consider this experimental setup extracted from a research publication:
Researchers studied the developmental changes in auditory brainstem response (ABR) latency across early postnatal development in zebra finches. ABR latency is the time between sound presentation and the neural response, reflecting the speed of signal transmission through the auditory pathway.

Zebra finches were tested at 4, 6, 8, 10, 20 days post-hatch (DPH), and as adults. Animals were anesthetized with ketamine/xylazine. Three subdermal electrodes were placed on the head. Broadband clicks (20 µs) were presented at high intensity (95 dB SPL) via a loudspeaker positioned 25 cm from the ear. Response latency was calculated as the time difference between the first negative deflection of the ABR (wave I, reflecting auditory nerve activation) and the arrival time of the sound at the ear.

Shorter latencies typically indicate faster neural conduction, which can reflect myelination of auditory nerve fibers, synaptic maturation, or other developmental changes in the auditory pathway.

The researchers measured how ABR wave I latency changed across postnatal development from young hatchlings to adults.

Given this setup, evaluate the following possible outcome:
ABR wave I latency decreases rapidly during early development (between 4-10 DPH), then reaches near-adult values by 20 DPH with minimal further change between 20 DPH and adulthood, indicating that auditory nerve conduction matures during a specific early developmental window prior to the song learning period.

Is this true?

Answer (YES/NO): YES